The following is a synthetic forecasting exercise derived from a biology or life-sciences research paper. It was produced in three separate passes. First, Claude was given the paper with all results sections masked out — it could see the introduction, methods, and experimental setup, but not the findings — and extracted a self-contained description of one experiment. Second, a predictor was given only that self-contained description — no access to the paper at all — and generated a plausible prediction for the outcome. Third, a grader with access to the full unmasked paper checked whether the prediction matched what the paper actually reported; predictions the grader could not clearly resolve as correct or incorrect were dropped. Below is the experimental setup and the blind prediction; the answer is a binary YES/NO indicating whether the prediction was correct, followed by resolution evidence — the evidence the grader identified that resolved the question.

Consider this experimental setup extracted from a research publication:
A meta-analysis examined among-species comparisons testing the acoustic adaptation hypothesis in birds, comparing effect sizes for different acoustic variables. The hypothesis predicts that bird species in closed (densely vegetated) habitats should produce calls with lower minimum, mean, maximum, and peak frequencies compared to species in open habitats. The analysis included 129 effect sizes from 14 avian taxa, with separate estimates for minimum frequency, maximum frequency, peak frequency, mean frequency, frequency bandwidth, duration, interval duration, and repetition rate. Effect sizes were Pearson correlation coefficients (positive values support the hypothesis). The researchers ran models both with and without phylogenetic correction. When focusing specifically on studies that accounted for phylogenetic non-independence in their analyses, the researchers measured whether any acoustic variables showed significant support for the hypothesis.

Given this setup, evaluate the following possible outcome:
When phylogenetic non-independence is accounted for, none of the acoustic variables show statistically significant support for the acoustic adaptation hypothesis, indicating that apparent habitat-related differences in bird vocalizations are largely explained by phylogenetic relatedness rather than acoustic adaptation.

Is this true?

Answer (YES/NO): YES